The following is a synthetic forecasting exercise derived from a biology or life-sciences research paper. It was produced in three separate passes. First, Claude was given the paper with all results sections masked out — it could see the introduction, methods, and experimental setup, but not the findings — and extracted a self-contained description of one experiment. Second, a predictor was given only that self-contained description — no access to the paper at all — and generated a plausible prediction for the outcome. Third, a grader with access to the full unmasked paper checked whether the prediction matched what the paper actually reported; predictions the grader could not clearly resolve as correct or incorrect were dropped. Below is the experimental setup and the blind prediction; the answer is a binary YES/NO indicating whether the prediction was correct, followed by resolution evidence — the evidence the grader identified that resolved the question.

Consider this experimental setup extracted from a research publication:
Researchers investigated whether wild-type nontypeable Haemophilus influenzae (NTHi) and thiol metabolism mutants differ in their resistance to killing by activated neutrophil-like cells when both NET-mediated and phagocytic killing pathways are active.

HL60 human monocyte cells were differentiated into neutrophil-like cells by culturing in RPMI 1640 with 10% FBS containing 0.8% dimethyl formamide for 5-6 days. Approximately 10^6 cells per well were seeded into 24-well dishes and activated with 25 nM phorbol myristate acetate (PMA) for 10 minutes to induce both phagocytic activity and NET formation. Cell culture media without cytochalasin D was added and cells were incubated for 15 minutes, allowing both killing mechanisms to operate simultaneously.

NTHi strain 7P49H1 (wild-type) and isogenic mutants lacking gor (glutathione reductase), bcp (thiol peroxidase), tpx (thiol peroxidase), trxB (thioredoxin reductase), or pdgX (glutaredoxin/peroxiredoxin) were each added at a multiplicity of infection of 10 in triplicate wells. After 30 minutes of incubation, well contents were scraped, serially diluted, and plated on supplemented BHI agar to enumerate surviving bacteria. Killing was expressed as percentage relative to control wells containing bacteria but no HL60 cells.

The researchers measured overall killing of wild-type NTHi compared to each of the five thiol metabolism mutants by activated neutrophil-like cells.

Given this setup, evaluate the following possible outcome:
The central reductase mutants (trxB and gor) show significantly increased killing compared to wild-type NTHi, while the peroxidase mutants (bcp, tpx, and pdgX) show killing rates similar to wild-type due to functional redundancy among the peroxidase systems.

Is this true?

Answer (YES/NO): NO